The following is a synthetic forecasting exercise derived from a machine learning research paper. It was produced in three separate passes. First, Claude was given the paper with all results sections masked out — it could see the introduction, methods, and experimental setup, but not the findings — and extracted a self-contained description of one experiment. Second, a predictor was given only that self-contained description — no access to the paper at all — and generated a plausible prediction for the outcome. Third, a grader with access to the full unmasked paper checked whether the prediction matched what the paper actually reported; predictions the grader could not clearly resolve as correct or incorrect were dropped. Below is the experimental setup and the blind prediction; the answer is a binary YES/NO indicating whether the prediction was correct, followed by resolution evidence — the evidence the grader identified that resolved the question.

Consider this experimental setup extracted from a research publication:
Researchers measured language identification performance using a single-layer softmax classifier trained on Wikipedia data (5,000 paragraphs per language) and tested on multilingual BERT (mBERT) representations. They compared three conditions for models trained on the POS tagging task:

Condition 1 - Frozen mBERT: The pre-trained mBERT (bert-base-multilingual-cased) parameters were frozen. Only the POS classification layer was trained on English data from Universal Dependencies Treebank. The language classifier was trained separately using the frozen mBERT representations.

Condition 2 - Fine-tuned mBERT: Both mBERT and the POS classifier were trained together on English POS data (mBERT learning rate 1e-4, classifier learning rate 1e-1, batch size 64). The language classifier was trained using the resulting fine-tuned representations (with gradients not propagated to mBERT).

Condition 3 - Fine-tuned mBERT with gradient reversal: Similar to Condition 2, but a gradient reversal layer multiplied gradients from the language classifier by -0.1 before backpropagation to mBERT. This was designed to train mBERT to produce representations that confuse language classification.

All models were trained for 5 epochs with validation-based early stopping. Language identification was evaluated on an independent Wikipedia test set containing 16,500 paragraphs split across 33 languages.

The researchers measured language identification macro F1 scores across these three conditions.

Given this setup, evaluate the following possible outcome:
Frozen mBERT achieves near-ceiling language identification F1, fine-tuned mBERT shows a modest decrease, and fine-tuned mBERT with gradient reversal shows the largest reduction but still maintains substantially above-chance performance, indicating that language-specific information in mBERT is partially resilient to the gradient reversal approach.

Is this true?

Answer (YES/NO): NO